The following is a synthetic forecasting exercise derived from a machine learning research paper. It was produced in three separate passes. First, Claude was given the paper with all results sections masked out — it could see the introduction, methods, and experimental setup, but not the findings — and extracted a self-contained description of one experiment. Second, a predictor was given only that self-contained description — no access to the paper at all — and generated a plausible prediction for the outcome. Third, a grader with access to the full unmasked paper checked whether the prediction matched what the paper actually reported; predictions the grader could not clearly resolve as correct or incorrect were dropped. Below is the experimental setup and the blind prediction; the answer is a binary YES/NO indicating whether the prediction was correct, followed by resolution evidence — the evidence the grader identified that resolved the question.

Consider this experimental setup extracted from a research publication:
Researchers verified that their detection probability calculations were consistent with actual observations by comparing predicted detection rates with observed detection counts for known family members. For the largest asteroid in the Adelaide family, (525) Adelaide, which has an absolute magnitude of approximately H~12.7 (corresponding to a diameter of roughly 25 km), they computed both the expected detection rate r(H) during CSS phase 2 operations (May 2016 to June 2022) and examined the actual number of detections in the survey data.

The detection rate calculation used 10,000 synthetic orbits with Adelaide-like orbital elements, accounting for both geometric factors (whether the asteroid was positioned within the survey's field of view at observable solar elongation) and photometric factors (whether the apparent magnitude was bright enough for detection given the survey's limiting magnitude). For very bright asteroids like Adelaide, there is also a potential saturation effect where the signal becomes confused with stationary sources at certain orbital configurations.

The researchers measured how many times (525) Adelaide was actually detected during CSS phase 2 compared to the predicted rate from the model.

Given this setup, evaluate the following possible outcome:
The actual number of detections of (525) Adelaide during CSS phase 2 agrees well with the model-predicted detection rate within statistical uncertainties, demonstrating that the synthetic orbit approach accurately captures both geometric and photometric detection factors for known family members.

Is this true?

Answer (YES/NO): YES